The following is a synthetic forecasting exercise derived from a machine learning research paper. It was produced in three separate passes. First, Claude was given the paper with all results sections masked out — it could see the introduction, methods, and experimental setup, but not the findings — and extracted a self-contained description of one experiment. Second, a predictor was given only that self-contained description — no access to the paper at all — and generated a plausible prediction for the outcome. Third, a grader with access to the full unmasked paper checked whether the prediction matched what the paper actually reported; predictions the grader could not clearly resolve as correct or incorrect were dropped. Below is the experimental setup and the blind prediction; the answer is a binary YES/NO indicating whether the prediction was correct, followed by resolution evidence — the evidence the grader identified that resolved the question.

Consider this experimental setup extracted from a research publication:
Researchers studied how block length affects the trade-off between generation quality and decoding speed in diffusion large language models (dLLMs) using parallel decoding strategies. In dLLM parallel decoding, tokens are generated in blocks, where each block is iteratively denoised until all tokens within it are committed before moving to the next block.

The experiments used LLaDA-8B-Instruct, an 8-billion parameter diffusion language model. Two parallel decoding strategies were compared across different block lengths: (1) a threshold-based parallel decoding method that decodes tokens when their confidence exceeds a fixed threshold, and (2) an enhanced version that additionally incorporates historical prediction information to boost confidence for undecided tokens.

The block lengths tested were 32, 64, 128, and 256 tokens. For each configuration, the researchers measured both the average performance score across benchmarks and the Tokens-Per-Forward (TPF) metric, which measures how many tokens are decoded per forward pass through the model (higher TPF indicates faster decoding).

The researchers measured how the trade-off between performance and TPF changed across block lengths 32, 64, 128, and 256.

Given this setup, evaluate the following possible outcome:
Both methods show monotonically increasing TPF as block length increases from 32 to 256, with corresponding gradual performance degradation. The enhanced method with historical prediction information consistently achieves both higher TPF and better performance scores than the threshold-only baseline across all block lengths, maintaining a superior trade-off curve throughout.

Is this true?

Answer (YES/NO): NO